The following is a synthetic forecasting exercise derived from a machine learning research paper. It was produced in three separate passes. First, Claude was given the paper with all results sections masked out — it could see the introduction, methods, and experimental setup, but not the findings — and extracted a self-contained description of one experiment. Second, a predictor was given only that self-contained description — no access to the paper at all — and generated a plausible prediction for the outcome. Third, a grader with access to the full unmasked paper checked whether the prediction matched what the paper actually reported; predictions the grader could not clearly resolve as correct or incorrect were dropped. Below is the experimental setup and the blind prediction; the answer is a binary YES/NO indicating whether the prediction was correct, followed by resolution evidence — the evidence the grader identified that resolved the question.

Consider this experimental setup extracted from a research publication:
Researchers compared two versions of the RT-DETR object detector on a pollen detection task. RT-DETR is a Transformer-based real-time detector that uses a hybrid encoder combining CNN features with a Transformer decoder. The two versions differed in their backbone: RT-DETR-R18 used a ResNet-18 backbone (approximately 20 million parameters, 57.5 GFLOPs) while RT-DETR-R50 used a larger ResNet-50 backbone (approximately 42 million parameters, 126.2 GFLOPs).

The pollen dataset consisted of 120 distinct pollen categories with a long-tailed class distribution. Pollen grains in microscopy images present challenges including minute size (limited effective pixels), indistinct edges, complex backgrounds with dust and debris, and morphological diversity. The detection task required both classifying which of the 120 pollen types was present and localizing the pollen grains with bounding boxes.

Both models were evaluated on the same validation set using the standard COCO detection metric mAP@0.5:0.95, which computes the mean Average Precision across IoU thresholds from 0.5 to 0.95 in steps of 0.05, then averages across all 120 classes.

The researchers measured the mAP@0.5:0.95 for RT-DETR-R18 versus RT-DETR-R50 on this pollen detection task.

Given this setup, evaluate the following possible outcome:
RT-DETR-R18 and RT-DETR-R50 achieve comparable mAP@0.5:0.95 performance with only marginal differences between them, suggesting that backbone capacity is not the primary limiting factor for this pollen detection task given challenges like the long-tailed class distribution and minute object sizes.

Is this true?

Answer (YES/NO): NO